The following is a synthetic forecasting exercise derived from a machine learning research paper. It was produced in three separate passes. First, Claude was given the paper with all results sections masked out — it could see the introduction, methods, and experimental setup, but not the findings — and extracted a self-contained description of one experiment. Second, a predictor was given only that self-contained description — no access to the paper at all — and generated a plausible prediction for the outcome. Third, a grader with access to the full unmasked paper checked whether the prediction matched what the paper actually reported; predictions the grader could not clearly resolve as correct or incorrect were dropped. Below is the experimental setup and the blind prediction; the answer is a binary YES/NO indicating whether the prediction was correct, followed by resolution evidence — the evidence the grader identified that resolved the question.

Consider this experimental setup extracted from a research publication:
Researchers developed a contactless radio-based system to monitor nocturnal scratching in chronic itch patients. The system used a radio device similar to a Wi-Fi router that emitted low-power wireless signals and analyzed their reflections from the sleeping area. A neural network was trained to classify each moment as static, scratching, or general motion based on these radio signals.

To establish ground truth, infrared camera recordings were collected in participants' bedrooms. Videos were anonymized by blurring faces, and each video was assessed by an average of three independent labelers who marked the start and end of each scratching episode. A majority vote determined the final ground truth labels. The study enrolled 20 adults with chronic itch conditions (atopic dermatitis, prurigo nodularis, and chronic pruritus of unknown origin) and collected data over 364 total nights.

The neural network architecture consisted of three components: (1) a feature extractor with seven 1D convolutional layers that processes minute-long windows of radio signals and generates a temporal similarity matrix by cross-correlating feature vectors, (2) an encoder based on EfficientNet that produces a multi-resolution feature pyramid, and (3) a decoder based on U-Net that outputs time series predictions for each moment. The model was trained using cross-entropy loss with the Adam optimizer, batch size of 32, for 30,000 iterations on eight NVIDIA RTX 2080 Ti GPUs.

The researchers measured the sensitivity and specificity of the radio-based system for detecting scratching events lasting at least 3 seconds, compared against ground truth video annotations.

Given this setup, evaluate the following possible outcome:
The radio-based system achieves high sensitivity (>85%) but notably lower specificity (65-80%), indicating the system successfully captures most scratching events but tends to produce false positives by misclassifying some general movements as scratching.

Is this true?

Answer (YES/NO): NO